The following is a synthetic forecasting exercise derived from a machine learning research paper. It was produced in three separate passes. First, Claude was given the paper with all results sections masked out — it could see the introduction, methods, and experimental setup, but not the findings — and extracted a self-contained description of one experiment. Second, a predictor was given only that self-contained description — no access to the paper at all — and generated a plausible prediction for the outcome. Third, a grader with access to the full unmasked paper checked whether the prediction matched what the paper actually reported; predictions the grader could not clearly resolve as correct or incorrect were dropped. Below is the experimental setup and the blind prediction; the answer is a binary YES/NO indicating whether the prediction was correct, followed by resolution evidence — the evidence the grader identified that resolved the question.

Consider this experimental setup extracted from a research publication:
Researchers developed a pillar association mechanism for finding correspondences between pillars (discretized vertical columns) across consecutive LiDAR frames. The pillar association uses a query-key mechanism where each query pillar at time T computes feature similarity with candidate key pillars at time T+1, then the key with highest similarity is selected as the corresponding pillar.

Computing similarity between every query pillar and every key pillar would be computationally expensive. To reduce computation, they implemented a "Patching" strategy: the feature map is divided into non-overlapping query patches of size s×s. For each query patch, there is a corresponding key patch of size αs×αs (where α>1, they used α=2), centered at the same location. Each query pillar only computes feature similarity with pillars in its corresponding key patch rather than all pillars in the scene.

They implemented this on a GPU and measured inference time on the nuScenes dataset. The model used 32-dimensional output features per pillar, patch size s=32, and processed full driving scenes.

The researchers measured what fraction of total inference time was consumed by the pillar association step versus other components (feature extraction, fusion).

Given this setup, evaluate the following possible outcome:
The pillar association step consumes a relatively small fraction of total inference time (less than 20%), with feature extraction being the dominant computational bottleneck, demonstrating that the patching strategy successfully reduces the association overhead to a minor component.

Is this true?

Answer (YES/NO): NO